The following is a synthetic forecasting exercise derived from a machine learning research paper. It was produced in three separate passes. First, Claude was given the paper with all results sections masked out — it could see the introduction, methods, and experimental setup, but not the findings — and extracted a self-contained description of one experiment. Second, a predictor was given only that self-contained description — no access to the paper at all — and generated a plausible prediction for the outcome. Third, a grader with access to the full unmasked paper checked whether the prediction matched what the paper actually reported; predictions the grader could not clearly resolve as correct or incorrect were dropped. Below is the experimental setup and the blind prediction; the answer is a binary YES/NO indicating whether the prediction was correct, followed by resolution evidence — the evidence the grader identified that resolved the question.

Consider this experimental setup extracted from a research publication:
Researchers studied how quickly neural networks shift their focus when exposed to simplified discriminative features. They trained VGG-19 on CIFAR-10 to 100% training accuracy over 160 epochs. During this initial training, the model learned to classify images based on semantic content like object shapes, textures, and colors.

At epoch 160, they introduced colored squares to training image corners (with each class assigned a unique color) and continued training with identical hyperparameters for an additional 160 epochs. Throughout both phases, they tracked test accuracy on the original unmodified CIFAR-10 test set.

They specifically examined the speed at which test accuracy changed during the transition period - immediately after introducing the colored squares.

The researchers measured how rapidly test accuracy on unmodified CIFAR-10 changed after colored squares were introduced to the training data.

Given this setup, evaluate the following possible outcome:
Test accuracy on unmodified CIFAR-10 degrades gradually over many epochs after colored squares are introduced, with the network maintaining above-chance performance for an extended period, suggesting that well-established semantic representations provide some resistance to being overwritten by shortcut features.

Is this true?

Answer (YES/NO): NO